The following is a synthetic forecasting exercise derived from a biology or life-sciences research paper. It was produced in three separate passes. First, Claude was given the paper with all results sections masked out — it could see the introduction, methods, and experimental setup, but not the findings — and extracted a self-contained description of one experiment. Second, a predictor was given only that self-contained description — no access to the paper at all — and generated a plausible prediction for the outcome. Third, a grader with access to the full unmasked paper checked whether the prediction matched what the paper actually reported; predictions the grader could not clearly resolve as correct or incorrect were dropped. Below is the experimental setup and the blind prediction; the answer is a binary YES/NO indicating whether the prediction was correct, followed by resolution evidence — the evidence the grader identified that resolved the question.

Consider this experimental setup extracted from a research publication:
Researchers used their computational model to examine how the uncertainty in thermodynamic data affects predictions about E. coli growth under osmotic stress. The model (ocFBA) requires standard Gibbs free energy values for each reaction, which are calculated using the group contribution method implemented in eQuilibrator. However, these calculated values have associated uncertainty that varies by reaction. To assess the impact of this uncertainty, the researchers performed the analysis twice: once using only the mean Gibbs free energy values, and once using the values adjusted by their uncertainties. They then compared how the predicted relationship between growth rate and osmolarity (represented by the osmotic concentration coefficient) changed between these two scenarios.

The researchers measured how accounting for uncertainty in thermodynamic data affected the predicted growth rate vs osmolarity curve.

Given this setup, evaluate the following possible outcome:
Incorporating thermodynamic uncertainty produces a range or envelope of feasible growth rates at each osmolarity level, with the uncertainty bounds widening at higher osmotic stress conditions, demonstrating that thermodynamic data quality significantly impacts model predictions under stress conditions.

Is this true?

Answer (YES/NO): NO